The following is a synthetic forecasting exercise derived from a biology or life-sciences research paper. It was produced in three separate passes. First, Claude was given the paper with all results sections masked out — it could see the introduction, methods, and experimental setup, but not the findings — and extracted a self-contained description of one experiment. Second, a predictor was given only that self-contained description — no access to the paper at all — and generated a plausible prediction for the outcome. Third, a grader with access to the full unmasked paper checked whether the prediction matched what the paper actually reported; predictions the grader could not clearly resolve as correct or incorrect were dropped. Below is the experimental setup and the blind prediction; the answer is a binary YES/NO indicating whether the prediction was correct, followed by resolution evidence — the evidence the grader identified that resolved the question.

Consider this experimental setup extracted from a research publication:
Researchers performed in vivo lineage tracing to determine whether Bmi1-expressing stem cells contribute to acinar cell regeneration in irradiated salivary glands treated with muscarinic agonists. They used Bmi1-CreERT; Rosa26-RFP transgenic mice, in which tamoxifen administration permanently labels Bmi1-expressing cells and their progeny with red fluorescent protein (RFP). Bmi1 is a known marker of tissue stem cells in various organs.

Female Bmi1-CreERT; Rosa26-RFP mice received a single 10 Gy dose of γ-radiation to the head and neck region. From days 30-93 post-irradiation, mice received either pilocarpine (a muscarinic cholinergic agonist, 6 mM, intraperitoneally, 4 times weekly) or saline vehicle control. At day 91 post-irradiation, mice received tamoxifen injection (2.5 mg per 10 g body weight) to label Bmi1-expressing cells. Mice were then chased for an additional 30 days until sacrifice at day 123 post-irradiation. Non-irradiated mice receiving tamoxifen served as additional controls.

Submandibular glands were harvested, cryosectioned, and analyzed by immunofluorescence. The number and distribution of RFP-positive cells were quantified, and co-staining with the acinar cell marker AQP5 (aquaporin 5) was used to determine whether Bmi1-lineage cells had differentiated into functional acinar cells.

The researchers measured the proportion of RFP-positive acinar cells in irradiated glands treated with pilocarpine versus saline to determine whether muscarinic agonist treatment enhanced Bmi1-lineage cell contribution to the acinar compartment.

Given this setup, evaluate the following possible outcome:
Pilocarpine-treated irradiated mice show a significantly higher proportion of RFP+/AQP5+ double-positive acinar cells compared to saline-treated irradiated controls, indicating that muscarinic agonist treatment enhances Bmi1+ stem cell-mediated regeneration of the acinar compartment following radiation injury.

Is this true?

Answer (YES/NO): YES